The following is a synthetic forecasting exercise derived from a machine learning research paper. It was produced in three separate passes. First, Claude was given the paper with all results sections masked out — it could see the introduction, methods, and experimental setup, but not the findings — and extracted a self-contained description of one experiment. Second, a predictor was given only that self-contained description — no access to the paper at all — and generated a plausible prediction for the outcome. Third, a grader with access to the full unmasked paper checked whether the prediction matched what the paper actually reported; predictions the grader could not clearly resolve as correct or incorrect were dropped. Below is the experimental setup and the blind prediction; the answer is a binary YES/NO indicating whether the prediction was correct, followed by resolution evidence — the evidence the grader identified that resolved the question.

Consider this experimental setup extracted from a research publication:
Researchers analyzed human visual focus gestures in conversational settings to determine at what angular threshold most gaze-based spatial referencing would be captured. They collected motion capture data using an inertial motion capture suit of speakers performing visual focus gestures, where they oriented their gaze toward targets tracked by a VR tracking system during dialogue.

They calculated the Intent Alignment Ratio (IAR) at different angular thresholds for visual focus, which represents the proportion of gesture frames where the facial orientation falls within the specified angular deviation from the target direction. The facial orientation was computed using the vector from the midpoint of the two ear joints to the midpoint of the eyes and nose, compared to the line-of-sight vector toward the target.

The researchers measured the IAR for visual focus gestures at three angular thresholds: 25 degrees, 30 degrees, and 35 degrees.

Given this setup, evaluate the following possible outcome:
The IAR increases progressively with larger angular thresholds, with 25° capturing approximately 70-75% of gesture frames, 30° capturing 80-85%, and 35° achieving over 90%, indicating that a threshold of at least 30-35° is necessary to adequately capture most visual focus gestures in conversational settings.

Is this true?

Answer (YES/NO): NO